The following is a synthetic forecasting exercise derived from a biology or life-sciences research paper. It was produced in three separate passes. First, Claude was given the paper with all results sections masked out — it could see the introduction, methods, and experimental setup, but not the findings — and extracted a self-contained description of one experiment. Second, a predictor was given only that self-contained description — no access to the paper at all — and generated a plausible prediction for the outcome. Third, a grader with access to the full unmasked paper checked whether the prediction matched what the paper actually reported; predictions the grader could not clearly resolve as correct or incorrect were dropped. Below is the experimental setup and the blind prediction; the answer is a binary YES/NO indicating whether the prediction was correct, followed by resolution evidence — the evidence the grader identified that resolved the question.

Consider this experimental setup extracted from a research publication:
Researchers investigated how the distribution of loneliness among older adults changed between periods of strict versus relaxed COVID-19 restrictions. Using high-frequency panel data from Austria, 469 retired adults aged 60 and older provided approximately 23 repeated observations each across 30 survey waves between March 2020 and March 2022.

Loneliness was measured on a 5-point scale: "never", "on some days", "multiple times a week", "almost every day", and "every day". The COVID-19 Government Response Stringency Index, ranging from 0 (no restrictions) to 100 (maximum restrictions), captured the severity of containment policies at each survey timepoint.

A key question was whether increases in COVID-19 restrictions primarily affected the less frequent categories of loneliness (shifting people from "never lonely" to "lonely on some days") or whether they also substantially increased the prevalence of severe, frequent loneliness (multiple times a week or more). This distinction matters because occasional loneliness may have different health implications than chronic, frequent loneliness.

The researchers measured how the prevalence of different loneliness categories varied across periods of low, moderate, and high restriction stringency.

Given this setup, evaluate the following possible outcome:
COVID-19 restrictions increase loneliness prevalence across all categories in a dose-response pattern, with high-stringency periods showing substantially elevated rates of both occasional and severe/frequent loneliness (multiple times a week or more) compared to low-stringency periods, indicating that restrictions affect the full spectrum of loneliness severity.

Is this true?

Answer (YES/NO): NO